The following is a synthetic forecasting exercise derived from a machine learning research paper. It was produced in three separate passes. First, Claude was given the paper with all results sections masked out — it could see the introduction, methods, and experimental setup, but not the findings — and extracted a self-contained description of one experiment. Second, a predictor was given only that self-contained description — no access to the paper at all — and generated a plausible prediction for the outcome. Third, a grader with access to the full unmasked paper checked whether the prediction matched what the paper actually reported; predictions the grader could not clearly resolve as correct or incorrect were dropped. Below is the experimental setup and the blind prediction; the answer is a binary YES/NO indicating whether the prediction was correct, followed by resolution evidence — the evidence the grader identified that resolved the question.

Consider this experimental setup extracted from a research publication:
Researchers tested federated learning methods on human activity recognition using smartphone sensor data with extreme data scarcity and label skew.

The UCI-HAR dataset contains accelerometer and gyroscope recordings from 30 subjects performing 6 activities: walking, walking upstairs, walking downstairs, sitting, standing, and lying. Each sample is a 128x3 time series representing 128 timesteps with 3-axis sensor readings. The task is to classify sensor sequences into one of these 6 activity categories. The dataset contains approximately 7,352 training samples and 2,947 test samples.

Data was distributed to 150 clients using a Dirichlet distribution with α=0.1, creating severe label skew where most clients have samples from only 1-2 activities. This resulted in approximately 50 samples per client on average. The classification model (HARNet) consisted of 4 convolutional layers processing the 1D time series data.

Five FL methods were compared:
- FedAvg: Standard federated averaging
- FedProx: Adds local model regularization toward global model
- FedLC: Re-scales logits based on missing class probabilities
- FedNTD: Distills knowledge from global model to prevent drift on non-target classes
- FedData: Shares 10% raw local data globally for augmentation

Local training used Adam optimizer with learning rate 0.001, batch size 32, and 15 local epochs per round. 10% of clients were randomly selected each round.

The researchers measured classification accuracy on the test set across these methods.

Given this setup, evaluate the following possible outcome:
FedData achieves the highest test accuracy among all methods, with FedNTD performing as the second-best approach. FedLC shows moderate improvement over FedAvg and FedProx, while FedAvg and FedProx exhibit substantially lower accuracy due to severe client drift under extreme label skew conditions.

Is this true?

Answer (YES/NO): NO